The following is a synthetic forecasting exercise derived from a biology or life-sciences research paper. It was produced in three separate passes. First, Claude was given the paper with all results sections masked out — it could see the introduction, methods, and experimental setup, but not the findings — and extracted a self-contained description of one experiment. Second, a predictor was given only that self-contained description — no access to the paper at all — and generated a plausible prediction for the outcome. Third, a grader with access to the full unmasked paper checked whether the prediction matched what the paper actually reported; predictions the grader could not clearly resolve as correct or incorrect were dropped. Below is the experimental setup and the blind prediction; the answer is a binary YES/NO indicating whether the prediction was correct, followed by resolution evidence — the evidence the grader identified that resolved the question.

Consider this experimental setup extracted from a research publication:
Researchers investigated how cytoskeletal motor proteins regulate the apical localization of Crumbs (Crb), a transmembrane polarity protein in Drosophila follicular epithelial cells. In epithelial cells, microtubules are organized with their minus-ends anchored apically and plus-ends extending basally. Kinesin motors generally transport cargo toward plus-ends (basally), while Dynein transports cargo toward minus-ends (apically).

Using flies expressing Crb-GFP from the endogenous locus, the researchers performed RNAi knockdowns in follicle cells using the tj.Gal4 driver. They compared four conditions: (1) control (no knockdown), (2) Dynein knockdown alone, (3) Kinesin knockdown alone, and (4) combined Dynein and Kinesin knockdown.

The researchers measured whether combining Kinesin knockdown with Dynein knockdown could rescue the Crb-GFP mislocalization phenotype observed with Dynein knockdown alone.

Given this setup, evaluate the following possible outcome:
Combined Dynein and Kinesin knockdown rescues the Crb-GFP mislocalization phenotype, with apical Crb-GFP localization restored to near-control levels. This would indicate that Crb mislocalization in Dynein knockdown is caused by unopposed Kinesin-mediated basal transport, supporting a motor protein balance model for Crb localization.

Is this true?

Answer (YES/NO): NO